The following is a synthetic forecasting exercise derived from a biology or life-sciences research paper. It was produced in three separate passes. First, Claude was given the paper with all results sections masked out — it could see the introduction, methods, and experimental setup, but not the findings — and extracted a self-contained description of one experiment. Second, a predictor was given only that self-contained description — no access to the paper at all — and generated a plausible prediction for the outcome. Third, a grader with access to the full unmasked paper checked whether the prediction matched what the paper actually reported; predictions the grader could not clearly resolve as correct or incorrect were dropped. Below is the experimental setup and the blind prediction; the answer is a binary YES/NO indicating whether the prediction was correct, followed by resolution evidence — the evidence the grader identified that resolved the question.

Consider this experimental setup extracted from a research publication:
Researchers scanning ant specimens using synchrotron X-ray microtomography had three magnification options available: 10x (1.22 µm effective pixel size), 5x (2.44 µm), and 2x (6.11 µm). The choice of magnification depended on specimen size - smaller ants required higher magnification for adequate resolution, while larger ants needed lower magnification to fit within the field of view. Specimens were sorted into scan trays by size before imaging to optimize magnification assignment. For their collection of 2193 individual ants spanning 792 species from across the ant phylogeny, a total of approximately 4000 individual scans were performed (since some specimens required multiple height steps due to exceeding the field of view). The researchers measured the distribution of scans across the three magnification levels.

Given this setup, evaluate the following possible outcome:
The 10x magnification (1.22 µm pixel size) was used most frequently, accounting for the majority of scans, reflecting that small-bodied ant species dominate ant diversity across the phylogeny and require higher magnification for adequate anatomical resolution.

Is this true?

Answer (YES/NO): NO